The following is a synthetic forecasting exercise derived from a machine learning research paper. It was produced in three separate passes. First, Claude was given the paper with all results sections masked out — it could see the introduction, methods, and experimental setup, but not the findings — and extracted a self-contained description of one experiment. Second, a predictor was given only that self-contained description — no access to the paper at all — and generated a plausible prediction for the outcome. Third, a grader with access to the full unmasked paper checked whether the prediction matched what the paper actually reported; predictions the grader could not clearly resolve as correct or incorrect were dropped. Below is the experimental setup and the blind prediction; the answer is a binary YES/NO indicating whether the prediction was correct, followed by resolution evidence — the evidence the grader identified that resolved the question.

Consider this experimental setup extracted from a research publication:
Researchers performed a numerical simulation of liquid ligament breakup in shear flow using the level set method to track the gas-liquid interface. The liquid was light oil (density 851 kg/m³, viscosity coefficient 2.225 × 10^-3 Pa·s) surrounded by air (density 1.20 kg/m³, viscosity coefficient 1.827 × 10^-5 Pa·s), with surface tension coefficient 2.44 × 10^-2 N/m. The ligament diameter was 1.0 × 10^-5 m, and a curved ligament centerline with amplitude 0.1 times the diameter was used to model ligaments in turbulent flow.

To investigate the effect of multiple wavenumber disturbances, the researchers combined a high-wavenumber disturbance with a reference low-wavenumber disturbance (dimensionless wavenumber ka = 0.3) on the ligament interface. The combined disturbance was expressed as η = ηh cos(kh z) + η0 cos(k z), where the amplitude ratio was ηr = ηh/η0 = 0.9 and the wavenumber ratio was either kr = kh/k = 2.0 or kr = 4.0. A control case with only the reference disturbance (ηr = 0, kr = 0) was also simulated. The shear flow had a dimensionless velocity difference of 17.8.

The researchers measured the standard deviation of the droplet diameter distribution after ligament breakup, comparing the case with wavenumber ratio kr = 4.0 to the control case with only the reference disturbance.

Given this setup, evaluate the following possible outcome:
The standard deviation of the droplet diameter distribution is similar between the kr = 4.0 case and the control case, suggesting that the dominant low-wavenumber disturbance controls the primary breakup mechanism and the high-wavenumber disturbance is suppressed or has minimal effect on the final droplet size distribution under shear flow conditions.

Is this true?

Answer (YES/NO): NO